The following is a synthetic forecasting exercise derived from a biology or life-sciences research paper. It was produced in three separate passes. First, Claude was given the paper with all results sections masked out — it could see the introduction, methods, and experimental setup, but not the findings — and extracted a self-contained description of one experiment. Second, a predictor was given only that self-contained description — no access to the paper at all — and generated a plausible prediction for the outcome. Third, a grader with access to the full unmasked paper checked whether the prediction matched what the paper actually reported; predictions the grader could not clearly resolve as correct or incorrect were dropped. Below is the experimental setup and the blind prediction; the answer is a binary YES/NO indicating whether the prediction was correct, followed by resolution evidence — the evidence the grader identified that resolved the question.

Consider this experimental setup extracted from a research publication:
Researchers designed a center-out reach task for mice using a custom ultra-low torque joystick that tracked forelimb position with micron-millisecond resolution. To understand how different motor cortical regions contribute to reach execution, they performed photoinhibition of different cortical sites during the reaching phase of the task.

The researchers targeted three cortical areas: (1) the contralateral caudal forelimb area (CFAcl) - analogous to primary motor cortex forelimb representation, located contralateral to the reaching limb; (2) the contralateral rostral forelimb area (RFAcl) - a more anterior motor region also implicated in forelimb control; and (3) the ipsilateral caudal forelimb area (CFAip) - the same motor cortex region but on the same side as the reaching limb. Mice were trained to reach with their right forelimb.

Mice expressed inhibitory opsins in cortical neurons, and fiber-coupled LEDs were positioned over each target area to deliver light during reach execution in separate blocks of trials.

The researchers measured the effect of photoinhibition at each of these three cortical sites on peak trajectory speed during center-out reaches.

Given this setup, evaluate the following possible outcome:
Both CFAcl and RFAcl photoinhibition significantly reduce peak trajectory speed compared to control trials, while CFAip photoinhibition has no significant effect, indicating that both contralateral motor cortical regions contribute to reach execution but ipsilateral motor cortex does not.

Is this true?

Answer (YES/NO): NO